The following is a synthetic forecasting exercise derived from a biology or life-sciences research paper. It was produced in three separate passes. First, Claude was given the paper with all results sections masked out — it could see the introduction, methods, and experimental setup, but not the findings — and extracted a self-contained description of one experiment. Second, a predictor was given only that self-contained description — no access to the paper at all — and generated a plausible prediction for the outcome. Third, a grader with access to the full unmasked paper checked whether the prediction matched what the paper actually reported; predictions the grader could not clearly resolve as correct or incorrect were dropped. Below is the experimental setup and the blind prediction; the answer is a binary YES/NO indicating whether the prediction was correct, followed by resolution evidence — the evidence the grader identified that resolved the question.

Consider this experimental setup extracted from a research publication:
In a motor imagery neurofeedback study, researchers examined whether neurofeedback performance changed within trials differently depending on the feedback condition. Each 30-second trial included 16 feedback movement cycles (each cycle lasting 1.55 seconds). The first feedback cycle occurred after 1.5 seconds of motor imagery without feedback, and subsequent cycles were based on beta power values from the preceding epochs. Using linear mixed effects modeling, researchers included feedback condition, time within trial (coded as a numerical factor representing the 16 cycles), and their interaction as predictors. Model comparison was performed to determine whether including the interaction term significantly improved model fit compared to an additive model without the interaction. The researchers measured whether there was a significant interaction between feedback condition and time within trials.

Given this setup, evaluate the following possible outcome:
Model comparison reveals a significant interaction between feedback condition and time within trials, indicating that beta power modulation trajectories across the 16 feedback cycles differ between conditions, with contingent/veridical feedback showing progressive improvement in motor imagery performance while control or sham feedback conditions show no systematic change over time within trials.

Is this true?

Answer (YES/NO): NO